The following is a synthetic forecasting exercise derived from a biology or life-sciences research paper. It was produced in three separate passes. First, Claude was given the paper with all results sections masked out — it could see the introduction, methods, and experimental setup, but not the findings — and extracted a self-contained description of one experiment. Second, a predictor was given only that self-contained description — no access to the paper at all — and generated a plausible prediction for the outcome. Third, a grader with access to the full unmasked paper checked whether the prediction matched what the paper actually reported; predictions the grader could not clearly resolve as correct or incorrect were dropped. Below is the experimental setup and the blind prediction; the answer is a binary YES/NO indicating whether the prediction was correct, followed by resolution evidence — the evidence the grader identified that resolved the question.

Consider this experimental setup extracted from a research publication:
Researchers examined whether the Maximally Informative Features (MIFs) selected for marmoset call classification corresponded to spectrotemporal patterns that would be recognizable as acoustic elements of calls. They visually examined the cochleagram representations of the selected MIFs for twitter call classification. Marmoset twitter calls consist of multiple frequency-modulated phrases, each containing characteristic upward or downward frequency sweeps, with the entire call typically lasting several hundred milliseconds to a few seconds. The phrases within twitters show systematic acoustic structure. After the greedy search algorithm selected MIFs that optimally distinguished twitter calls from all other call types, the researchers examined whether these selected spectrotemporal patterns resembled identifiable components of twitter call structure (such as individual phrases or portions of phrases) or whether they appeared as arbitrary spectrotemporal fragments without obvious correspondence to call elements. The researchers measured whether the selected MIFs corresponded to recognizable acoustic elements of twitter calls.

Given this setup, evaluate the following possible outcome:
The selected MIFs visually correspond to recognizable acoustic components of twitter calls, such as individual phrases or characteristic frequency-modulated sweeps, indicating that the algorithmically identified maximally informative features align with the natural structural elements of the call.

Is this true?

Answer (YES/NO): YES